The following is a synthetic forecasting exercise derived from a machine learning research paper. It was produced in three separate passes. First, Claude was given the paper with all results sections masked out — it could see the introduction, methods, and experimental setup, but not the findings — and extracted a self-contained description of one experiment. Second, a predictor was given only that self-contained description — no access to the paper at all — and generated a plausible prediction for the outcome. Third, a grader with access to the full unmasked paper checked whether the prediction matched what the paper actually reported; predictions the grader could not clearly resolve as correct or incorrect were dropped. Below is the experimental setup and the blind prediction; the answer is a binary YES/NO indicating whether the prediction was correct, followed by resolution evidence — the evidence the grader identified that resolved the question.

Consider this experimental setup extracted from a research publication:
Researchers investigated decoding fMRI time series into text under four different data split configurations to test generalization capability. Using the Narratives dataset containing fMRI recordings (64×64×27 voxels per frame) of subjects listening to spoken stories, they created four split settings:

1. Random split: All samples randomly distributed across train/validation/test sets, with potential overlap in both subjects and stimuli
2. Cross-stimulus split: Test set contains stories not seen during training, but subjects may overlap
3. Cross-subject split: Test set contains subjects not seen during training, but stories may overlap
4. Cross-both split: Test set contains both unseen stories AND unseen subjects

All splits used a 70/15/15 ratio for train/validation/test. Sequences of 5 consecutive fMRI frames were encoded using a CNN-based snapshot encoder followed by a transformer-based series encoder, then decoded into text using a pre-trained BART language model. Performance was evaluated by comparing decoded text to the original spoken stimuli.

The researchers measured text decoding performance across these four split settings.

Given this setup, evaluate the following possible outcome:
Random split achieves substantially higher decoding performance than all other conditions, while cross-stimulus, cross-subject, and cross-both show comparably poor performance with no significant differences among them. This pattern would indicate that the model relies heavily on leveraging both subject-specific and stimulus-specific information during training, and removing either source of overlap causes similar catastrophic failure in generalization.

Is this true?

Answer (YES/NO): NO